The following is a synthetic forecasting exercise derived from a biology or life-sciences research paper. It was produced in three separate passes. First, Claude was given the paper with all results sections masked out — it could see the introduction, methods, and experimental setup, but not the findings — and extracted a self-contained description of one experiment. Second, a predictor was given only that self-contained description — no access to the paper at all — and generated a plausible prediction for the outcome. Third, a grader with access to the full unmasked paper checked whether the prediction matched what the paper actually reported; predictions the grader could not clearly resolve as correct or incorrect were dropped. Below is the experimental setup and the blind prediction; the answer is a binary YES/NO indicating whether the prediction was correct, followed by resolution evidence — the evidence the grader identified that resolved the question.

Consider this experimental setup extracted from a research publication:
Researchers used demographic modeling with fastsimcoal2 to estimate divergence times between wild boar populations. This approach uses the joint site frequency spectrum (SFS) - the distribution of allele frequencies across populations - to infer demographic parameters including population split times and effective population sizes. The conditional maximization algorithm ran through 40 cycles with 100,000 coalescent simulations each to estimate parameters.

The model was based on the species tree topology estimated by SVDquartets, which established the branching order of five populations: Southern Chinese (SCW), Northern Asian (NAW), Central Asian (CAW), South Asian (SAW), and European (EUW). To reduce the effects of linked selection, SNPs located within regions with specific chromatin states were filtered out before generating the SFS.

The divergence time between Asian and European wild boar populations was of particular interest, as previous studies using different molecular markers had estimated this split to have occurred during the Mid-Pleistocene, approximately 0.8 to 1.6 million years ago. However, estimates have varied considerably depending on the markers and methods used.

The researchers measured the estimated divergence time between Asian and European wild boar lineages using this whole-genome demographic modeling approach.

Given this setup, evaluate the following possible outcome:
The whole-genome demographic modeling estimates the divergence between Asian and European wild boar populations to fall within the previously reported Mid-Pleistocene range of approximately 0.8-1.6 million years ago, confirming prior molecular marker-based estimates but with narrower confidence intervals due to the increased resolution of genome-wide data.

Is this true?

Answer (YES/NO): NO